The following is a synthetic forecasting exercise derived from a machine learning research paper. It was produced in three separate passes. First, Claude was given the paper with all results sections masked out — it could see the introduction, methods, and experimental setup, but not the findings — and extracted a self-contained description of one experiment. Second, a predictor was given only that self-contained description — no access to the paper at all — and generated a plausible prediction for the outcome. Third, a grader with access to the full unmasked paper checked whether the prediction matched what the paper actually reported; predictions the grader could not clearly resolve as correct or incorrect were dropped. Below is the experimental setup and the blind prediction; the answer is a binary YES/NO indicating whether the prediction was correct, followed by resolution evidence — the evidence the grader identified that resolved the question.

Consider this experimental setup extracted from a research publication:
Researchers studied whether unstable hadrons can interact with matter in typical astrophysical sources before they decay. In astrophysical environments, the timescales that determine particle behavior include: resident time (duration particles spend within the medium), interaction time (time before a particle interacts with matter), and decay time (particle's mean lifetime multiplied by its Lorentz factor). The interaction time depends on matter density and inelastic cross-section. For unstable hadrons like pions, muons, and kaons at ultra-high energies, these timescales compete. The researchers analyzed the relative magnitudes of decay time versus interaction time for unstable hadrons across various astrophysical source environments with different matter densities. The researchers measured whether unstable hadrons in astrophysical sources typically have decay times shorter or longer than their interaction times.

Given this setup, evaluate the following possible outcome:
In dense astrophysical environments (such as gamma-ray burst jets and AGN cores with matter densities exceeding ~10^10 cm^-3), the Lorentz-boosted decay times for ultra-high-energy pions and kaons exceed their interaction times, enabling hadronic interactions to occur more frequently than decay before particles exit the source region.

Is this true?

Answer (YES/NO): NO